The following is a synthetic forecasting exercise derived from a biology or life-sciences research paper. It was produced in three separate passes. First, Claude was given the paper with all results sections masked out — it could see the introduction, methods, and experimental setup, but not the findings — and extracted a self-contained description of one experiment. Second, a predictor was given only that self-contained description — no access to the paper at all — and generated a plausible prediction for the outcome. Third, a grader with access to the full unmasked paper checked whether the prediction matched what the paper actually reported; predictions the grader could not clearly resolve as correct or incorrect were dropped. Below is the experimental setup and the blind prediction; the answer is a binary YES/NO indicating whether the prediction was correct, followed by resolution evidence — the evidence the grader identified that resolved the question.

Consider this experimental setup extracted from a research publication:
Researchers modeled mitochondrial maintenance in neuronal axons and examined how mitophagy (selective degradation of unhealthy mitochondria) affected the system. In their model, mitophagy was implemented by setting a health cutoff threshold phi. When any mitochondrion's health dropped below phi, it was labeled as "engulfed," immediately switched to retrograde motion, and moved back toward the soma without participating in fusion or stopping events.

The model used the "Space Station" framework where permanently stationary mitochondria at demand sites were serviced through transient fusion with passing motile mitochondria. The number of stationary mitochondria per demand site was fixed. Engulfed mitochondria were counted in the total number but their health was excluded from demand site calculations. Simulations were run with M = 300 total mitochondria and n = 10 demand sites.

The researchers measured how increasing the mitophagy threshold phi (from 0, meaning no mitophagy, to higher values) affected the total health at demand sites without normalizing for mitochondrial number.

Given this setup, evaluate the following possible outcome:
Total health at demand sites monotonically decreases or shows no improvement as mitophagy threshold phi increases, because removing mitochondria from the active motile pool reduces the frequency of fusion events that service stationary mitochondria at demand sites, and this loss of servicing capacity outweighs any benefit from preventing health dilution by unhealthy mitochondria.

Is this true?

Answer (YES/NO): NO